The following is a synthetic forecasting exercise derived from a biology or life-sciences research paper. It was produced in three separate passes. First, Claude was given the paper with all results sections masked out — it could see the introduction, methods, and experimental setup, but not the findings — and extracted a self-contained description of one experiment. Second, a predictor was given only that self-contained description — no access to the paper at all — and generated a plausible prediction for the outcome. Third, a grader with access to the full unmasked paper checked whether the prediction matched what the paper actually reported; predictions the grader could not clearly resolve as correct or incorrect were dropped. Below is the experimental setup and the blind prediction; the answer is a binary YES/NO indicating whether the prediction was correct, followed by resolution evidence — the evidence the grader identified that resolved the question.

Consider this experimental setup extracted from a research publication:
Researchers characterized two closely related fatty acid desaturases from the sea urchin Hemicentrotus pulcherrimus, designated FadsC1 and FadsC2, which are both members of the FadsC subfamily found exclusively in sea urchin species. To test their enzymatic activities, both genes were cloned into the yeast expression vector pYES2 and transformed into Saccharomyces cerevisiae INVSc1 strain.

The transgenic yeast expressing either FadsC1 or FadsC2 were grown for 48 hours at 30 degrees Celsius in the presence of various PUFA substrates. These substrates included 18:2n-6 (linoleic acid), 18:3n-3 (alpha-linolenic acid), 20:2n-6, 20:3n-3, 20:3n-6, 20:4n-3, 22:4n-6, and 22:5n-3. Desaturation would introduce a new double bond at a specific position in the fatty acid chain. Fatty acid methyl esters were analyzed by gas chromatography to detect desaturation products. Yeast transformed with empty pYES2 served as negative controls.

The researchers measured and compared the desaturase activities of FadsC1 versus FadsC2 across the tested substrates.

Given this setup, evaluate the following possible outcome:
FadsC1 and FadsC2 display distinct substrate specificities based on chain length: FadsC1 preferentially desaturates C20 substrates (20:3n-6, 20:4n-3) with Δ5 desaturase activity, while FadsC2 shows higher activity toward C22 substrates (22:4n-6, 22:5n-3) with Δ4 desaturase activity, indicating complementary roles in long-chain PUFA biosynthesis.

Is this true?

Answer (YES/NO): NO